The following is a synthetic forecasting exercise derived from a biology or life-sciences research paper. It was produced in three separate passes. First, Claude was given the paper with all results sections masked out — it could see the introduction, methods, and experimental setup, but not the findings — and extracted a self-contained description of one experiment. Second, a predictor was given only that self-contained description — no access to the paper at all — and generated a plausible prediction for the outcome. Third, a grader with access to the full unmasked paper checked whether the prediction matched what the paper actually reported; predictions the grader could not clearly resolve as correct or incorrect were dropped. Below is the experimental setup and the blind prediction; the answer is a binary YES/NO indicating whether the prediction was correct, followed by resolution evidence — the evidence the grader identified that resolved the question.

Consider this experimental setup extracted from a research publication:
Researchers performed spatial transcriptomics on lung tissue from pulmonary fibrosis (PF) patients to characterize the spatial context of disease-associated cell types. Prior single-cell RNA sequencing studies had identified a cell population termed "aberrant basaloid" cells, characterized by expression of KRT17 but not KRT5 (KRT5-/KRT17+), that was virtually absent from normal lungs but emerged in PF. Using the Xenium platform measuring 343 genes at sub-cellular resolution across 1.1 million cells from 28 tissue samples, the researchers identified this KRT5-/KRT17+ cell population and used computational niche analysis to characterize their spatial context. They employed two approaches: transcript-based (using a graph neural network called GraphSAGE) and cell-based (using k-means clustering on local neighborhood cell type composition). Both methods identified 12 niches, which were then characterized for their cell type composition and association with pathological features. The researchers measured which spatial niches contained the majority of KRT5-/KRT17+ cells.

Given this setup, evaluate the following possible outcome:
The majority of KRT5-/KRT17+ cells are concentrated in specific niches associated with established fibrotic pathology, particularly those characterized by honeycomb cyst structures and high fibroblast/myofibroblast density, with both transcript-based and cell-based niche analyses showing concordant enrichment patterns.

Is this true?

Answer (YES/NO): NO